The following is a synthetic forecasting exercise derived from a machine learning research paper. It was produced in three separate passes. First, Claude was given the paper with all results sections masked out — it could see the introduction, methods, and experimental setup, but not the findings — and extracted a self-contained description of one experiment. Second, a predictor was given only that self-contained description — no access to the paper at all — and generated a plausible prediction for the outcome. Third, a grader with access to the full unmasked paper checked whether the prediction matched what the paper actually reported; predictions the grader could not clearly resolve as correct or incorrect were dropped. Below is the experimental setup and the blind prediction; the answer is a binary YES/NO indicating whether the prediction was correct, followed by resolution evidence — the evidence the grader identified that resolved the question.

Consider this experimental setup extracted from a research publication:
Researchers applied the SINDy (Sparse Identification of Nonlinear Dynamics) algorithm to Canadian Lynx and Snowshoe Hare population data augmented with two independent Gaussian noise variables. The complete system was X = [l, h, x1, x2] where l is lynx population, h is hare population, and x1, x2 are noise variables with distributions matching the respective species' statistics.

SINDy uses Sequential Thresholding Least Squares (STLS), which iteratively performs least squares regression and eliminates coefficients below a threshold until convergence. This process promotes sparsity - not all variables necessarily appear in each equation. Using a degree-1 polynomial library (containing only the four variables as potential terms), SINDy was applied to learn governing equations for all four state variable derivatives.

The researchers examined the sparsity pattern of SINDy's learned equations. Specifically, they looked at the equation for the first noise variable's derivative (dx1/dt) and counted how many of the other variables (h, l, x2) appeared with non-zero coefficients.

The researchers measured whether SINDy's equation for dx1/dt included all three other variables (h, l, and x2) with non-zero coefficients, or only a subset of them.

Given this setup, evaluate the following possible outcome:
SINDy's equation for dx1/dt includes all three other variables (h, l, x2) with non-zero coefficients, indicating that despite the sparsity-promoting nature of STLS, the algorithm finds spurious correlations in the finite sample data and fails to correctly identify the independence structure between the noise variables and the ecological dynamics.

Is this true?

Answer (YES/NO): NO